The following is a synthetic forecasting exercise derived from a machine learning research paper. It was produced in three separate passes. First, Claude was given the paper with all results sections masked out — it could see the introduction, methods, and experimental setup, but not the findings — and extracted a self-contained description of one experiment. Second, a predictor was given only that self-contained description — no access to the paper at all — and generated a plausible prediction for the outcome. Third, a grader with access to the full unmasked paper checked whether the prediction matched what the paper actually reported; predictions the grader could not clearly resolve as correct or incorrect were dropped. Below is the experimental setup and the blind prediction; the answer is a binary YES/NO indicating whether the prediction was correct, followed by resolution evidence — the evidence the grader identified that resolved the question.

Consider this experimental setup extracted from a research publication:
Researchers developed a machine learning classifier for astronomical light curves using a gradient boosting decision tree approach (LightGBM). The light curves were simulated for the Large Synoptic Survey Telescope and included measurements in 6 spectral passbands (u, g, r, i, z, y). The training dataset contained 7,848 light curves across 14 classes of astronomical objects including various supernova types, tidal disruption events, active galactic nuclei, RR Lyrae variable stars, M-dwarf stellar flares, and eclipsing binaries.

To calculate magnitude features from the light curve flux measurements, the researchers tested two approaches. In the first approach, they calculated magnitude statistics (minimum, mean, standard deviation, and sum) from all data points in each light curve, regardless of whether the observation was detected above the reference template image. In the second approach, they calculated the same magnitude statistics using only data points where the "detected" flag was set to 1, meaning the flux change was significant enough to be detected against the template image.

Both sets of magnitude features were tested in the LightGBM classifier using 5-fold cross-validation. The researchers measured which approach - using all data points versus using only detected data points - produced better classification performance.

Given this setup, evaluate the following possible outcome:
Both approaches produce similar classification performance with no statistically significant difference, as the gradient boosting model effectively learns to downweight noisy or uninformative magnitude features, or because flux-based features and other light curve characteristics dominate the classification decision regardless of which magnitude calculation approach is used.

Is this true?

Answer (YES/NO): NO